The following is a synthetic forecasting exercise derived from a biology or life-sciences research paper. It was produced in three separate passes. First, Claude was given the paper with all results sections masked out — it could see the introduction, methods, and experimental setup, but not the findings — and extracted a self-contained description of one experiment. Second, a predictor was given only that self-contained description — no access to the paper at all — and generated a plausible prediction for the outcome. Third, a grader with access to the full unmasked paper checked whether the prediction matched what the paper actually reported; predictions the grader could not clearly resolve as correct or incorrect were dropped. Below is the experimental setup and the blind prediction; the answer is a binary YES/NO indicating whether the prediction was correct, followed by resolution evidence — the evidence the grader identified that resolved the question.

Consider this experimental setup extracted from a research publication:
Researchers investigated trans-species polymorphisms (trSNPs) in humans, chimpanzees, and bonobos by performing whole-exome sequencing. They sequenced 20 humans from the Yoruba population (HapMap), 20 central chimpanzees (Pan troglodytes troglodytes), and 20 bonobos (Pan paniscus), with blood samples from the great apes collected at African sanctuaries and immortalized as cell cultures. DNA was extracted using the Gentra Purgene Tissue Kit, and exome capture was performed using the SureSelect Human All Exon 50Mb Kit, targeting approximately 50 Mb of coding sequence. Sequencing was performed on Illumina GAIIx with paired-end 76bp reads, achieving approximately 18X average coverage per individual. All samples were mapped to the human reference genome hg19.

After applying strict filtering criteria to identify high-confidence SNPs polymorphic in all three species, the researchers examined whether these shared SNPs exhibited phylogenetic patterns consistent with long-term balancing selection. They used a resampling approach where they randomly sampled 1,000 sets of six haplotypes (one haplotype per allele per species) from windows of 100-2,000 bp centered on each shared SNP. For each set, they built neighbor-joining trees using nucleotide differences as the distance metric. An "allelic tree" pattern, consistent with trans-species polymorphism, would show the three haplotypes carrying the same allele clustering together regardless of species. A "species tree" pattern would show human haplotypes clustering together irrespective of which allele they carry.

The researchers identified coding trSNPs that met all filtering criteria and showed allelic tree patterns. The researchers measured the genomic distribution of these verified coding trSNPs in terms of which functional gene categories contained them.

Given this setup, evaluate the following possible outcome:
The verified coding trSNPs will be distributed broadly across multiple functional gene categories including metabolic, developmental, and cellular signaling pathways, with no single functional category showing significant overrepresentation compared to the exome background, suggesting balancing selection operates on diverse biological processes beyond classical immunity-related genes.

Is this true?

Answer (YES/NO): NO